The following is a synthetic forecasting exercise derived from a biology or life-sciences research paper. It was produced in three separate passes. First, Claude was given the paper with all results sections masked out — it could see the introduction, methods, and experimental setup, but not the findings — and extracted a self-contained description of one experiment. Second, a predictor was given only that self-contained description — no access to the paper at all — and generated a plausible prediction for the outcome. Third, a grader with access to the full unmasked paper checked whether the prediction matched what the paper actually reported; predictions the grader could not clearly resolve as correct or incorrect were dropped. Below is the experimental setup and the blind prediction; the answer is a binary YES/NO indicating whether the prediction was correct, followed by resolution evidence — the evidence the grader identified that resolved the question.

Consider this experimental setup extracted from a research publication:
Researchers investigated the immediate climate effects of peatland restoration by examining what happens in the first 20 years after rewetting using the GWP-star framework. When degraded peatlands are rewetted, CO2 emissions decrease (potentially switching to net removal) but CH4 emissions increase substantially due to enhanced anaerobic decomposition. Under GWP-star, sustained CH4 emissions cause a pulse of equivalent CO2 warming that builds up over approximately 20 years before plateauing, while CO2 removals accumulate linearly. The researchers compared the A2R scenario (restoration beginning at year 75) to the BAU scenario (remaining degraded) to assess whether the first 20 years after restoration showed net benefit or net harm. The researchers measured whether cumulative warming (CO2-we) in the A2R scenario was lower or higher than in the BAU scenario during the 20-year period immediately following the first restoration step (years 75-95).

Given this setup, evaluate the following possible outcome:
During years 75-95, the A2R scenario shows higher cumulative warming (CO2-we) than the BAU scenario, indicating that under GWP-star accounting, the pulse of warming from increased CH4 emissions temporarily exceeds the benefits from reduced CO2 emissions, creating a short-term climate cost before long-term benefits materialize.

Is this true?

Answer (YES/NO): NO